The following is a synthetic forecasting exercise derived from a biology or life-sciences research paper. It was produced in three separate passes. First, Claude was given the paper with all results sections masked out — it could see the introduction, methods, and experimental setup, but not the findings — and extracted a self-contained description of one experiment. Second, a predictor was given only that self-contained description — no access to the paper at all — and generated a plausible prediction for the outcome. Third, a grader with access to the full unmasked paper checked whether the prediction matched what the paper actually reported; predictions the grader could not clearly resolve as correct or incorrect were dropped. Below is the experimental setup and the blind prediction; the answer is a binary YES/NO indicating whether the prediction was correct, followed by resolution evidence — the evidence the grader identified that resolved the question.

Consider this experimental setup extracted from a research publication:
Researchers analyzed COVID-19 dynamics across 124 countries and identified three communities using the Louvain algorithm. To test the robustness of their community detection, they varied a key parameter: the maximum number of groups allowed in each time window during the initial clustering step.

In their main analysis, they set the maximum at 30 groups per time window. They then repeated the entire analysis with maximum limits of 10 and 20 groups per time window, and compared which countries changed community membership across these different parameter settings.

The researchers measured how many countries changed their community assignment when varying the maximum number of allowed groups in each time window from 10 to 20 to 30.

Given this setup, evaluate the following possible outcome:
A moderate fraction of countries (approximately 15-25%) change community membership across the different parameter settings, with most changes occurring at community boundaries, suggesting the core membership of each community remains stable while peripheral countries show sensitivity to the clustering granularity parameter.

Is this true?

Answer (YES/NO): NO